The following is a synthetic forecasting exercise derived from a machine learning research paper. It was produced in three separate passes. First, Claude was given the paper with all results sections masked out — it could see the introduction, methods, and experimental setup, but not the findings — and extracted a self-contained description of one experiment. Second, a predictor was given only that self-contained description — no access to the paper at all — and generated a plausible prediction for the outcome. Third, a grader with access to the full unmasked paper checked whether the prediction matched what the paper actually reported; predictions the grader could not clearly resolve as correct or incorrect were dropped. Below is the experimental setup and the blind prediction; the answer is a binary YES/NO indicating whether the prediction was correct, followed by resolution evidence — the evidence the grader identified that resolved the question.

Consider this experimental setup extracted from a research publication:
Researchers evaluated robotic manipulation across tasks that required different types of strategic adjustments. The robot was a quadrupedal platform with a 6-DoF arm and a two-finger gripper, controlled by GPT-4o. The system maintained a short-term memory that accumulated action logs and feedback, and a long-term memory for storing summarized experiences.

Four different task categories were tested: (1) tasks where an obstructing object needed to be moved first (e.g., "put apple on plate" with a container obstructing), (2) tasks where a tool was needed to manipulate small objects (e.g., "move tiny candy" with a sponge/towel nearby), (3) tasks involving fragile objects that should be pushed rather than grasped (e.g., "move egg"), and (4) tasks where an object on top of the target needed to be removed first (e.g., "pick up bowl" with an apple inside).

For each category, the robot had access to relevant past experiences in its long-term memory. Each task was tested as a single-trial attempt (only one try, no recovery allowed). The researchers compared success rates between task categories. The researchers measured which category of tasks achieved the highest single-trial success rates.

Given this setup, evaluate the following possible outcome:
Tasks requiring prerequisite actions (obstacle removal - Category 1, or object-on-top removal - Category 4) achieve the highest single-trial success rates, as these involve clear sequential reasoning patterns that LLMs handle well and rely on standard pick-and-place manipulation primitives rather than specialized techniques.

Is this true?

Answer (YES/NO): YES